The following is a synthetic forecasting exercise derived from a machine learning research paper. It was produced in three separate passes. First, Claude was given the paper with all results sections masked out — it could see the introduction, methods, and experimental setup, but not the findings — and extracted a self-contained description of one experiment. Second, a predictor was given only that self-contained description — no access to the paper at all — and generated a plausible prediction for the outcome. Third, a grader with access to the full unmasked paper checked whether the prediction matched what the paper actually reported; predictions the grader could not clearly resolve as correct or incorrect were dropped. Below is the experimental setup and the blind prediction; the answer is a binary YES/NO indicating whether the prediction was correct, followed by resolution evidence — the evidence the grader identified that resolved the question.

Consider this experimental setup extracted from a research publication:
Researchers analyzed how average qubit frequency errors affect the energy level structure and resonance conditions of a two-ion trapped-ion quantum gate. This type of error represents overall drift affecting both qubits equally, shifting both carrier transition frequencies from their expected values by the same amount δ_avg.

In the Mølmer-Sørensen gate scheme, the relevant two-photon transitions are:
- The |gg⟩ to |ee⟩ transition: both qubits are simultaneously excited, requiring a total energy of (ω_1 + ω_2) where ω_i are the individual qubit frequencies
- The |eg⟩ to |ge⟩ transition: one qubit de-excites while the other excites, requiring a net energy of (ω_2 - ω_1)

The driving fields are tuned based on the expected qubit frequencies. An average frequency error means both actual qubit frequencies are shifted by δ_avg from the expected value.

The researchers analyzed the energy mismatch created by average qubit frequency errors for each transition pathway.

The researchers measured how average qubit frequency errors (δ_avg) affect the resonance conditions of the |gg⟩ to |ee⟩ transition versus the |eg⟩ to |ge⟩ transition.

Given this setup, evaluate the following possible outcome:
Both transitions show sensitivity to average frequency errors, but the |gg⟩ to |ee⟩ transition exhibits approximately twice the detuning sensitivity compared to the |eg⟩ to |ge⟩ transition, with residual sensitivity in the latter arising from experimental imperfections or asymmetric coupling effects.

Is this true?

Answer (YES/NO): NO